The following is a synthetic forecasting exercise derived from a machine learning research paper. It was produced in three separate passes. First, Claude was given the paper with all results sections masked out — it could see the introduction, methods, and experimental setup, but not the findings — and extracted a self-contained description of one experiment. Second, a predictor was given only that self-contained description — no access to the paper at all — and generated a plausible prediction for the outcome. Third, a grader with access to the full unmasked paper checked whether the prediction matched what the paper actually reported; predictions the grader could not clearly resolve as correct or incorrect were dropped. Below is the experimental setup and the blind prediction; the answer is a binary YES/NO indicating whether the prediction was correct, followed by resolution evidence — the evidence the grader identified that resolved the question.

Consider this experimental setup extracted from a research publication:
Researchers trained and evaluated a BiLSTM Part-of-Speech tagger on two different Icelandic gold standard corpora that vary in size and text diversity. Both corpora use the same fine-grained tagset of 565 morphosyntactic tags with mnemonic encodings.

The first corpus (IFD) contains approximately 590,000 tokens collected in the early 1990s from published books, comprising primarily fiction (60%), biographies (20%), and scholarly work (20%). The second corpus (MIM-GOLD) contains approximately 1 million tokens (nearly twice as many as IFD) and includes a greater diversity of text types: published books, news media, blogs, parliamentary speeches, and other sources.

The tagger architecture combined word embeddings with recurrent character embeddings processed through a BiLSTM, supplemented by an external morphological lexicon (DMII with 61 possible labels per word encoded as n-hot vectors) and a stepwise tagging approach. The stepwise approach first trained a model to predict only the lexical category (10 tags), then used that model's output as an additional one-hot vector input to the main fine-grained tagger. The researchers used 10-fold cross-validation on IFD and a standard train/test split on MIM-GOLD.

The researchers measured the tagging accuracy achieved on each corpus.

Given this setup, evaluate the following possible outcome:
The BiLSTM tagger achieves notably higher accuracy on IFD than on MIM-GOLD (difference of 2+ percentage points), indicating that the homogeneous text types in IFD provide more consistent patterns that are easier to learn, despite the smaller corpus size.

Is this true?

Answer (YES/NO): NO